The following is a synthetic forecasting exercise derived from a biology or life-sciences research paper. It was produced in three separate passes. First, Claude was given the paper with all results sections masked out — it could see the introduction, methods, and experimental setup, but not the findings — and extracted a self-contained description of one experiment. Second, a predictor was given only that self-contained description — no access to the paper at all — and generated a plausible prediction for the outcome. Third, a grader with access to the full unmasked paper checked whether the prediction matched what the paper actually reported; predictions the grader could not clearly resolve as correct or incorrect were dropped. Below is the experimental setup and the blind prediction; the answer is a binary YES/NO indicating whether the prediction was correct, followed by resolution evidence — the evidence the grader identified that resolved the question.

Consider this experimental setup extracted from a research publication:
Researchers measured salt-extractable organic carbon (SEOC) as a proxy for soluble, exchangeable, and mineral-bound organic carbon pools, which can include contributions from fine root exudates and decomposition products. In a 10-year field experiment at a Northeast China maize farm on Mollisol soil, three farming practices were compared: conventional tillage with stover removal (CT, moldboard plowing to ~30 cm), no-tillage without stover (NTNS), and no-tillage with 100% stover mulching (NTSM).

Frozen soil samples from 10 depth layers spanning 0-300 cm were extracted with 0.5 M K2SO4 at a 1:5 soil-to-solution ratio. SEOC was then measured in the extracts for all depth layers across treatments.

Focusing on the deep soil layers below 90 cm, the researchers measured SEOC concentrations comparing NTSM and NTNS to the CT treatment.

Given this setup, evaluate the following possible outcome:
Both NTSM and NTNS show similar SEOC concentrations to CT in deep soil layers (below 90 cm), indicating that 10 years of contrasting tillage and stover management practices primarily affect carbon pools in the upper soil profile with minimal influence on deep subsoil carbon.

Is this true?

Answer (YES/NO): NO